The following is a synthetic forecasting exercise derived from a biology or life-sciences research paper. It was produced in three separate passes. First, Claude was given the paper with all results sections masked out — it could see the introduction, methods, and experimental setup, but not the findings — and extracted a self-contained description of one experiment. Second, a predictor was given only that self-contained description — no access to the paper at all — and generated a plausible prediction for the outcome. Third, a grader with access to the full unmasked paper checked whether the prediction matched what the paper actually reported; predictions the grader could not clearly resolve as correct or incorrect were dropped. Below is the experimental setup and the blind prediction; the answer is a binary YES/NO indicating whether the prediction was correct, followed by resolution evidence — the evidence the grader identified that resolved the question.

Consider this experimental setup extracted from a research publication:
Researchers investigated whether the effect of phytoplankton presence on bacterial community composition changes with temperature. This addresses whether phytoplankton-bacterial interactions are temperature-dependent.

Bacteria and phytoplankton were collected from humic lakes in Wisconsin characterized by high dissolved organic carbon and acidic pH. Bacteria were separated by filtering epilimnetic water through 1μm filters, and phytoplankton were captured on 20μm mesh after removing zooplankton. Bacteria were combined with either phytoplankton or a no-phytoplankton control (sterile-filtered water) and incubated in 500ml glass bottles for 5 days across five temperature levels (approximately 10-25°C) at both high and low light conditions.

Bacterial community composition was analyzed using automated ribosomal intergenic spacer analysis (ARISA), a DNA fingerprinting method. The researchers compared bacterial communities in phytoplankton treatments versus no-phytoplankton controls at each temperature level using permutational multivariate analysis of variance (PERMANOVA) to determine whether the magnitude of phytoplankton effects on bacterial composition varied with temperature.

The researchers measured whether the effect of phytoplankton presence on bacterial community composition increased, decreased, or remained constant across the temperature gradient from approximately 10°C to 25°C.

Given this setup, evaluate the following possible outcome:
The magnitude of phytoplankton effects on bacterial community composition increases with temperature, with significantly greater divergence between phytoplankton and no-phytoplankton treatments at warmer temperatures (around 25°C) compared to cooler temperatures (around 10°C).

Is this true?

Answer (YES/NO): YES